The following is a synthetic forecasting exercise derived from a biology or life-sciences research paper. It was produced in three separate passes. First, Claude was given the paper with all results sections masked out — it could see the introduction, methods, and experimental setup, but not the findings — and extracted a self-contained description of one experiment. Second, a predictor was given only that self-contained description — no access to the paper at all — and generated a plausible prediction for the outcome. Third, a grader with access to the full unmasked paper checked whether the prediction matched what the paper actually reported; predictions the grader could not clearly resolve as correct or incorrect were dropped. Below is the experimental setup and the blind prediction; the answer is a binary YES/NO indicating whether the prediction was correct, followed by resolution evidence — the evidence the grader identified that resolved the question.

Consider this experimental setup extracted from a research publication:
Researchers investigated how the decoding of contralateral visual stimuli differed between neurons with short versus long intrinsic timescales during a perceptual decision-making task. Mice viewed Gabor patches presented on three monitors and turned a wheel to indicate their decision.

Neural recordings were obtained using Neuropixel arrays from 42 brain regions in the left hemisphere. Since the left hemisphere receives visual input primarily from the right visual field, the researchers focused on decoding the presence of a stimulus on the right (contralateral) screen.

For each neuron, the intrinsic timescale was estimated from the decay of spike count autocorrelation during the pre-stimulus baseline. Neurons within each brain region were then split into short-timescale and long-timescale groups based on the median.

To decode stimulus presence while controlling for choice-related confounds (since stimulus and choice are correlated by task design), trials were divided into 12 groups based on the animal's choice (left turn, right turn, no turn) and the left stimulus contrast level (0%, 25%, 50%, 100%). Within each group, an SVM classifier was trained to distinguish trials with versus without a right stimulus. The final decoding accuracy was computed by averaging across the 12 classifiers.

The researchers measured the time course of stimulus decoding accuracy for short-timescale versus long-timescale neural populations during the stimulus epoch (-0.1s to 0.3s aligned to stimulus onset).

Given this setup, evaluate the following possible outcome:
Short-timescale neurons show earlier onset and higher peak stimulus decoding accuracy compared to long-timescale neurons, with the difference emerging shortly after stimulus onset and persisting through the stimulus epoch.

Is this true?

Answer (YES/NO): NO